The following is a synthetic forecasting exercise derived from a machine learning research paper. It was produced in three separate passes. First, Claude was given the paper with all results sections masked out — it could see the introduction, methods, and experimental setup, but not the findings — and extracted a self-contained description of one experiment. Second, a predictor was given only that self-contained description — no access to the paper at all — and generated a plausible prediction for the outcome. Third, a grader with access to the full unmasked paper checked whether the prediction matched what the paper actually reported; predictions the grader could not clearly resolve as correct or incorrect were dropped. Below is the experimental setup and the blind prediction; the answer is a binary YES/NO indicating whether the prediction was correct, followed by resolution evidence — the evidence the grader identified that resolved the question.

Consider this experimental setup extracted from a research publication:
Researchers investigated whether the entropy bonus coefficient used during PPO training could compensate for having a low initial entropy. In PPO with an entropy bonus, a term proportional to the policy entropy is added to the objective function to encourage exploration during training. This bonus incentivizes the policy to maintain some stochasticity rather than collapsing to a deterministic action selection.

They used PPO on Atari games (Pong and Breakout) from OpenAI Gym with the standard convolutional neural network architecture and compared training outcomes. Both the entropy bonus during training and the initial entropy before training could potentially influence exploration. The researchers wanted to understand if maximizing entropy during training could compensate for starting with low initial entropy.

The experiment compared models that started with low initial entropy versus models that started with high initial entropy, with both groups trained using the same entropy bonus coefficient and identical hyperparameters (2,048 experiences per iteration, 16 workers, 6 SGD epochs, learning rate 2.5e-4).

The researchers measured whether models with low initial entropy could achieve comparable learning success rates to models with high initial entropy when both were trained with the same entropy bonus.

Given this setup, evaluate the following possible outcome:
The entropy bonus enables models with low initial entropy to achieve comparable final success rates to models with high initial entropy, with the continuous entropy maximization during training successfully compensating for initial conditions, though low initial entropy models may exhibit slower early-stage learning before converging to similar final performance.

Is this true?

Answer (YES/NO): NO